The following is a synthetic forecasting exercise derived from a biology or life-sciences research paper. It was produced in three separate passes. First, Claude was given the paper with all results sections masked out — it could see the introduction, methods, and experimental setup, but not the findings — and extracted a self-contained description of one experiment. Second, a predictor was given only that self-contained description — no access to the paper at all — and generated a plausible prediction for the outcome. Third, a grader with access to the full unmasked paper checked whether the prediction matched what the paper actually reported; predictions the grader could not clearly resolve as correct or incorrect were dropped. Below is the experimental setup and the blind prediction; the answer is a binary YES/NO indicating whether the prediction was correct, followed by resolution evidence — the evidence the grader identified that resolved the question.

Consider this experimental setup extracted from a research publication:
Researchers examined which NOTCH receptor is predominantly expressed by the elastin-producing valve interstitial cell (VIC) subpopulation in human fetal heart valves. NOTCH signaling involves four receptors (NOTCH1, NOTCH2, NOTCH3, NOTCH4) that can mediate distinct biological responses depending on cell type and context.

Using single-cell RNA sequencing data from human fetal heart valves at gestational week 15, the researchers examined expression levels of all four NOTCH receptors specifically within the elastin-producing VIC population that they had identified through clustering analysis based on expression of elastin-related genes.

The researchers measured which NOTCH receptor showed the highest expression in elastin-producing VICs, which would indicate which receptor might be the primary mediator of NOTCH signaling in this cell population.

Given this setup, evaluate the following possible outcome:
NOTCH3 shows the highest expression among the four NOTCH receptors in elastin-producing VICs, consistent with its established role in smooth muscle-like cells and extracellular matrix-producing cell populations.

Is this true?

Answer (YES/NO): YES